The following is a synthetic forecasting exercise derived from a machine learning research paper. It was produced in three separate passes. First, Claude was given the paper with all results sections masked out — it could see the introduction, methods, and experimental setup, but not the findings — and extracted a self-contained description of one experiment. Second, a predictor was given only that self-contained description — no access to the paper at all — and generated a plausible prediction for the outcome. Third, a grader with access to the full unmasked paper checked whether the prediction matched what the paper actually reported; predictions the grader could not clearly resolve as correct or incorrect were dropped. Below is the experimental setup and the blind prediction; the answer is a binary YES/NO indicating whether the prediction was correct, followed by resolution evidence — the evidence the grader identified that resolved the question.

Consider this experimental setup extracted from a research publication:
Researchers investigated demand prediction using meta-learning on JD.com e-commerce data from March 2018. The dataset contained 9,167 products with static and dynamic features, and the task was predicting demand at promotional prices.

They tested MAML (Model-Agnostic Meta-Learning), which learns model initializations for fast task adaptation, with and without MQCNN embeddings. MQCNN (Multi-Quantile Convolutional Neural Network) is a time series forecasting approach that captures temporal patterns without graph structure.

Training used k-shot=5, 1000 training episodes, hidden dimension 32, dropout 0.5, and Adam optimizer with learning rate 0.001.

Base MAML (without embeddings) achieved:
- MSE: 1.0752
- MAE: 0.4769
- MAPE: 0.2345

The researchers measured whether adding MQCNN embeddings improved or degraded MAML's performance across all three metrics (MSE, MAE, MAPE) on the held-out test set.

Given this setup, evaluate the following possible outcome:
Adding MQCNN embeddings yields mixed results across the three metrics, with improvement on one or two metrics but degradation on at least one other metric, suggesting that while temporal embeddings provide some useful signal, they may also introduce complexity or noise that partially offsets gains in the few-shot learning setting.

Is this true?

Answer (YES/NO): NO